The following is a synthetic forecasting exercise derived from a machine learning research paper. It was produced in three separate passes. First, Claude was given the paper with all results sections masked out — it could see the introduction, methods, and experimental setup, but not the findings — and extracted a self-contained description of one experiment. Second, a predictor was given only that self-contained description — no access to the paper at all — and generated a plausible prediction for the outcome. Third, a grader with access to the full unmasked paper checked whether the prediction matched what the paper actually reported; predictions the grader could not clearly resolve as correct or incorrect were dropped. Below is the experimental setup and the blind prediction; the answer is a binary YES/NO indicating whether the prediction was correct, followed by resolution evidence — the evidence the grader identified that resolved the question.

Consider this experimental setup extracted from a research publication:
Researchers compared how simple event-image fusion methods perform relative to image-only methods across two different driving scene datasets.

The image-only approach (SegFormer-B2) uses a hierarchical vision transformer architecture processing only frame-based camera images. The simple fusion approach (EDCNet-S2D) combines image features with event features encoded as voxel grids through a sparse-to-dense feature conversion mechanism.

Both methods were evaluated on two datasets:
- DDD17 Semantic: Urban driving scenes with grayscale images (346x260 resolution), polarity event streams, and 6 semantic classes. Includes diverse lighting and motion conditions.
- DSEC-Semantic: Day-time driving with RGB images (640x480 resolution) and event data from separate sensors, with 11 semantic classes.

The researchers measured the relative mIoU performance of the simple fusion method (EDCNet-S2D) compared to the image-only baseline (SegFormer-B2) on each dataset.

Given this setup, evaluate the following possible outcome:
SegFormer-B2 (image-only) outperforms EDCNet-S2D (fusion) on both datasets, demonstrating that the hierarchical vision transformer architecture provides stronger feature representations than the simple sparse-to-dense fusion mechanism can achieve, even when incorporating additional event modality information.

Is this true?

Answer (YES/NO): YES